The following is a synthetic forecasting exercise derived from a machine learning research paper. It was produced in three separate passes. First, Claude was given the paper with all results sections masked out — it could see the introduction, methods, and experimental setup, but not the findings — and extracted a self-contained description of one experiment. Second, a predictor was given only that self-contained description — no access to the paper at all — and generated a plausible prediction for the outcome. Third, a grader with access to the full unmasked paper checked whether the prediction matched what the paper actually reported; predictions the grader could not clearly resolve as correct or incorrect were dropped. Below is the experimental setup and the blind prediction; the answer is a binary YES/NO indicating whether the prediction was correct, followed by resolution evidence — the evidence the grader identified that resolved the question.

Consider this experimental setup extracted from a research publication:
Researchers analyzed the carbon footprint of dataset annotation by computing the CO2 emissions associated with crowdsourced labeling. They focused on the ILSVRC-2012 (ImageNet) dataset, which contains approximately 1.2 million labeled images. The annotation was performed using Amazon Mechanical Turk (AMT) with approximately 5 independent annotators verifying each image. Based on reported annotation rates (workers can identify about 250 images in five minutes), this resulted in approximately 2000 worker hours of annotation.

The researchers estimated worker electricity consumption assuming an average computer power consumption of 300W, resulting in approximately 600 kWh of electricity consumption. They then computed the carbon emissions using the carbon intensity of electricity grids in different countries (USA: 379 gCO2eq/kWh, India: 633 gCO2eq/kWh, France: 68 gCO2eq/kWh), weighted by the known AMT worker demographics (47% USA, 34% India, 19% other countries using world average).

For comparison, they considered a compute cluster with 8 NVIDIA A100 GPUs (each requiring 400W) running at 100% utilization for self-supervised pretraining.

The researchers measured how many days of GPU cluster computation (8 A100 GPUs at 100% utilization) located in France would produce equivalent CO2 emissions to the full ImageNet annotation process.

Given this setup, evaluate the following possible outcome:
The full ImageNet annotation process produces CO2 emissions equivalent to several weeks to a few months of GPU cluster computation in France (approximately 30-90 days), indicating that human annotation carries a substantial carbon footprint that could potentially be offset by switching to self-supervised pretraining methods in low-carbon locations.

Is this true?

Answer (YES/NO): YES